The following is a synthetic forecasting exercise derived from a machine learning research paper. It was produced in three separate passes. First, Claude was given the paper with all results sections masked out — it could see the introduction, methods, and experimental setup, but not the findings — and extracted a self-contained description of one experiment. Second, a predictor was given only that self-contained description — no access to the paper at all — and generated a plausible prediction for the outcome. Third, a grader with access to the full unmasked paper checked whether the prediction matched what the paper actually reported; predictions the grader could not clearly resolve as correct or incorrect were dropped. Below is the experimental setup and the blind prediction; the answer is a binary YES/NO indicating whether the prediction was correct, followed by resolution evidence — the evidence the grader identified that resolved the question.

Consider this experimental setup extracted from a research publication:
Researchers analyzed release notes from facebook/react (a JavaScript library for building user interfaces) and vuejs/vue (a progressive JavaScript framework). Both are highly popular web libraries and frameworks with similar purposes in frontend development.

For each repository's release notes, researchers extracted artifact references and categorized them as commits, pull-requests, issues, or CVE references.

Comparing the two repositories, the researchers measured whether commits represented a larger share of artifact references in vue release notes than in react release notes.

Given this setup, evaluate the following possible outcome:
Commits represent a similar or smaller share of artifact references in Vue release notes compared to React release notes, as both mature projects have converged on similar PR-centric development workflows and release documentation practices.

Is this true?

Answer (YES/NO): NO